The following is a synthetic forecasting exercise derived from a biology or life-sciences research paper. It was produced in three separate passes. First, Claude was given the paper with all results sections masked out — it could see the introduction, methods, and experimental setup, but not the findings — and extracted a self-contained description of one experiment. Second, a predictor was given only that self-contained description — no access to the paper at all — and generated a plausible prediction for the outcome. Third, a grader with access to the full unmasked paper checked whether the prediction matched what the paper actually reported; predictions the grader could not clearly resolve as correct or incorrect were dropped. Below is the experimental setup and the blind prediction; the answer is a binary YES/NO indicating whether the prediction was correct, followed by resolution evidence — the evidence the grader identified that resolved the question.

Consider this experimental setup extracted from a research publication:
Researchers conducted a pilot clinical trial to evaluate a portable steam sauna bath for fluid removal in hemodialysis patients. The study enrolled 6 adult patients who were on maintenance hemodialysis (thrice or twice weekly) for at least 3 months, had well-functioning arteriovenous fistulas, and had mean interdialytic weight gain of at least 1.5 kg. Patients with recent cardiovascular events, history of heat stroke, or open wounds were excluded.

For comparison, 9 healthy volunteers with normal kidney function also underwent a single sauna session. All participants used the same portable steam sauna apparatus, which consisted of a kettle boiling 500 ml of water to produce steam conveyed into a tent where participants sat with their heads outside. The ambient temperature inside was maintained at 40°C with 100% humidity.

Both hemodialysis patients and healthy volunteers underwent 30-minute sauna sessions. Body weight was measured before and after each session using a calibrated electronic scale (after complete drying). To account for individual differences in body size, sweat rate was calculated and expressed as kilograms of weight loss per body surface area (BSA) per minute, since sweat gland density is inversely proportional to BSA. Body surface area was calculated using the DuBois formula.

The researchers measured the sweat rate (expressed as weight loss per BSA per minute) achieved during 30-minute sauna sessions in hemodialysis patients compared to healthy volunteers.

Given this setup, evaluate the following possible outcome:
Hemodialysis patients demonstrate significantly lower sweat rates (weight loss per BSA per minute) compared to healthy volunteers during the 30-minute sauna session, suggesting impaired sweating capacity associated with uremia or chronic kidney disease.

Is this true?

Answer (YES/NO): YES